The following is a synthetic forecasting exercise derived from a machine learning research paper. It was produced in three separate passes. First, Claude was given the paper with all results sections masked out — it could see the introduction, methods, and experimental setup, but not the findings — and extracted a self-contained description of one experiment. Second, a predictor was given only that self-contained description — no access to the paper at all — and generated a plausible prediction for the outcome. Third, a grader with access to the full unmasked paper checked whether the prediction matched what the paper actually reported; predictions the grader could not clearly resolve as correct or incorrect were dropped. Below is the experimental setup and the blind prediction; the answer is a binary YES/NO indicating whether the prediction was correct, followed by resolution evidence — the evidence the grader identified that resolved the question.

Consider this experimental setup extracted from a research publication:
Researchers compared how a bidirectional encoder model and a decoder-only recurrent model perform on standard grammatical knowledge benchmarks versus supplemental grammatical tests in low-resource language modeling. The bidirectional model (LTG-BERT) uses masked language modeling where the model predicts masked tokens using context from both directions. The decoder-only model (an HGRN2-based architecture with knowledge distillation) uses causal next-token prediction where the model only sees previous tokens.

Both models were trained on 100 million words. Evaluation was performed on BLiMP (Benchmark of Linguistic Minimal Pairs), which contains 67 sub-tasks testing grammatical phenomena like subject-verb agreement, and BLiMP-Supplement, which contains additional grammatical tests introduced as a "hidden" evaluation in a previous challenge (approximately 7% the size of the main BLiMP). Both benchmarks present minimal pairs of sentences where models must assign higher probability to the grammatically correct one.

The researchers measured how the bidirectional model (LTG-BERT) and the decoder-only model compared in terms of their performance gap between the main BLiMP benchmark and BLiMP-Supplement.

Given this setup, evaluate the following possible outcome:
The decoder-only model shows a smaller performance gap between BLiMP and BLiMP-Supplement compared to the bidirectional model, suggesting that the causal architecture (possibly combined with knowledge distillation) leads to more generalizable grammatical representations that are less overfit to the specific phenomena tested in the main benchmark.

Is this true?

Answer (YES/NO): NO